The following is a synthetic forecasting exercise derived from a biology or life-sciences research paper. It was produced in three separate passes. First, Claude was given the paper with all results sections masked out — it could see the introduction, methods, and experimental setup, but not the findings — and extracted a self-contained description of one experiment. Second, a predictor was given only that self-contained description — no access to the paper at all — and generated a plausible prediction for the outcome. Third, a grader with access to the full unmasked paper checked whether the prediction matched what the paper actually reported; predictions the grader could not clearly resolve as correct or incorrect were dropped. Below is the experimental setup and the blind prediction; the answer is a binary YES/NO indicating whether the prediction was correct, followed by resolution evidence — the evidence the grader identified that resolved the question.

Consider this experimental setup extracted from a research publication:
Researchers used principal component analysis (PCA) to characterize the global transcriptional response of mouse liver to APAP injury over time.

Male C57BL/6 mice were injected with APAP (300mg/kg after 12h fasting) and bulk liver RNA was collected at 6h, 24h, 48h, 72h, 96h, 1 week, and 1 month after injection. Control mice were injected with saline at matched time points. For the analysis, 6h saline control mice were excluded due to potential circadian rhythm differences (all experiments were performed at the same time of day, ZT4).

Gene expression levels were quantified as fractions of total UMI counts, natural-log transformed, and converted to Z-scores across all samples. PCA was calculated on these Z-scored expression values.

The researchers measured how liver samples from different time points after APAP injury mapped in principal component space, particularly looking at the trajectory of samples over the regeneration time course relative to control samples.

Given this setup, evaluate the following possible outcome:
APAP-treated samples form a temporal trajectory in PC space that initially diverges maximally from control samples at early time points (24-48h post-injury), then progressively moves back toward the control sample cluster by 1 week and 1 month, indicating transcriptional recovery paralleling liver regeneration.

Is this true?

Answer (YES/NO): NO